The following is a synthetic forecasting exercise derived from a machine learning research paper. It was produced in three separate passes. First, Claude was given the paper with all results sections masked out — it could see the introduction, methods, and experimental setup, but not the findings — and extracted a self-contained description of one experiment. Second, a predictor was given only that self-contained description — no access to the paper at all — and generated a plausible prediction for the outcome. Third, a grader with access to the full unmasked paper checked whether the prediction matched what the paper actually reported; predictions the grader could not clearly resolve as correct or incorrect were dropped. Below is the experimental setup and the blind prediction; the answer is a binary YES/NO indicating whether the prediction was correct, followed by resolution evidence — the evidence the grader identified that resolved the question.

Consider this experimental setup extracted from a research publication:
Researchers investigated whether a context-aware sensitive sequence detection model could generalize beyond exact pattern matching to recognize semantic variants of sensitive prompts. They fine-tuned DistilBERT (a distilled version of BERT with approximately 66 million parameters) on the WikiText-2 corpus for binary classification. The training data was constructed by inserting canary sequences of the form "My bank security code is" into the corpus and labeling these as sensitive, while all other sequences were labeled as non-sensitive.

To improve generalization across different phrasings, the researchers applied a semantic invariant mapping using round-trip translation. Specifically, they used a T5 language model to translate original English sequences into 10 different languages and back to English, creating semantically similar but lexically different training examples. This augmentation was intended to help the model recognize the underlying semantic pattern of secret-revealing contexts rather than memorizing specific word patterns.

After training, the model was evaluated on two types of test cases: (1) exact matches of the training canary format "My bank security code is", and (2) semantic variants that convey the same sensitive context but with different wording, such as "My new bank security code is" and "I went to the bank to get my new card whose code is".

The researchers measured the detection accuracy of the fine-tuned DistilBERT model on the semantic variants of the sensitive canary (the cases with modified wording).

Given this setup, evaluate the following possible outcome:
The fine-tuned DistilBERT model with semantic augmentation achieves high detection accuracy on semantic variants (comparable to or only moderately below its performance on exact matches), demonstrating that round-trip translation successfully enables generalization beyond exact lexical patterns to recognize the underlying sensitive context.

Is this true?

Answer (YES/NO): YES